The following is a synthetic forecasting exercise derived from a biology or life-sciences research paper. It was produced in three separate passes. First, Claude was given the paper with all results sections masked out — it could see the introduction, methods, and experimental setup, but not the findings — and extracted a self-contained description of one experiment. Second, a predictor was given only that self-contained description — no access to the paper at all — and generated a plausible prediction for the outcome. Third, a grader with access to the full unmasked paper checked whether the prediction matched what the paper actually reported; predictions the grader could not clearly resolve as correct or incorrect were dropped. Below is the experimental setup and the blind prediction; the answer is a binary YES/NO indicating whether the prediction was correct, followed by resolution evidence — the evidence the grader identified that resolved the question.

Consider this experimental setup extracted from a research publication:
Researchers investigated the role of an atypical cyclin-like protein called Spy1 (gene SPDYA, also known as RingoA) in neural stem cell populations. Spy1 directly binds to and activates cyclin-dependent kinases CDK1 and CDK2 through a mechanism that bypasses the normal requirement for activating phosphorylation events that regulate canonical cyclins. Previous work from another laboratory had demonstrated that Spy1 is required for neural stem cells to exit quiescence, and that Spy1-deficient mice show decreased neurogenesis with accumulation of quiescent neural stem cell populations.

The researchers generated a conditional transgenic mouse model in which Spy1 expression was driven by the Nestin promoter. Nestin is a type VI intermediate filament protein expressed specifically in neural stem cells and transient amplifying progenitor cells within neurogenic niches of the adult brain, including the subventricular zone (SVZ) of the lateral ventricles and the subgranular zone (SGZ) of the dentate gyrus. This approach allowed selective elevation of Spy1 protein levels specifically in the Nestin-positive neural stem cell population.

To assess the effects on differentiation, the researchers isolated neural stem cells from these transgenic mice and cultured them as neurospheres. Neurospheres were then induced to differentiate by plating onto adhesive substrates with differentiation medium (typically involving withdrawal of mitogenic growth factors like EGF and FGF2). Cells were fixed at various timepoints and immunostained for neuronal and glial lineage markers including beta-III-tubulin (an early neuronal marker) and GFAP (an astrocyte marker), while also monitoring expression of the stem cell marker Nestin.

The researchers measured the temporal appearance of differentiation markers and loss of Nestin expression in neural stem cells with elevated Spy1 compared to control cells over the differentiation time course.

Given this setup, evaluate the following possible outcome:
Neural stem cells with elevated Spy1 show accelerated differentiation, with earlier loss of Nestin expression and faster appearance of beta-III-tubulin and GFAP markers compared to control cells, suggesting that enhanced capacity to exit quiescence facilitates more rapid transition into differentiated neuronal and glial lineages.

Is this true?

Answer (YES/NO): NO